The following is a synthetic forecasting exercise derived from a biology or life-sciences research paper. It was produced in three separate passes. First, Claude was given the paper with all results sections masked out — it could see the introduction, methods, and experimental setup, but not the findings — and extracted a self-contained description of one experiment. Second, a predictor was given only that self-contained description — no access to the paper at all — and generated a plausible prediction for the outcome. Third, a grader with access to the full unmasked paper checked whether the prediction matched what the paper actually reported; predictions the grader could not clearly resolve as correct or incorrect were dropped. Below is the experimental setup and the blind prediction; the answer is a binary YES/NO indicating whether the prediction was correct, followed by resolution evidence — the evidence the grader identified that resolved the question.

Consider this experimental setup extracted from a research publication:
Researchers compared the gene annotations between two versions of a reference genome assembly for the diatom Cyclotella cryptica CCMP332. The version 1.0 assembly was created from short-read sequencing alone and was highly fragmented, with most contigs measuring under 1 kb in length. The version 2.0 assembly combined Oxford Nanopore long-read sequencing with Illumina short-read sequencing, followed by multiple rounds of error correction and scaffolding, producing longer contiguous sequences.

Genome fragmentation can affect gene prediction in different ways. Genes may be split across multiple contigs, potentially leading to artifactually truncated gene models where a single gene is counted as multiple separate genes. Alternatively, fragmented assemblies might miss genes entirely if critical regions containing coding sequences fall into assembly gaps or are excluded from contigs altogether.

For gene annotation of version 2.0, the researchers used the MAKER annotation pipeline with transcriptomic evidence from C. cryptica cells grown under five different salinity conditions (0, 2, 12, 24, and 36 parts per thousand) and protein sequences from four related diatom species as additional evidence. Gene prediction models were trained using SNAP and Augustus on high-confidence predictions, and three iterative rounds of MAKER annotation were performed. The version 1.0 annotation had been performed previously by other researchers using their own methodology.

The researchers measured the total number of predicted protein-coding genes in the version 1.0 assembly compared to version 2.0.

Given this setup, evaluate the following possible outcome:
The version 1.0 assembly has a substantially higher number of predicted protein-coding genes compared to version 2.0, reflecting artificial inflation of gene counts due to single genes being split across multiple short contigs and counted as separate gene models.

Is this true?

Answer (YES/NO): NO